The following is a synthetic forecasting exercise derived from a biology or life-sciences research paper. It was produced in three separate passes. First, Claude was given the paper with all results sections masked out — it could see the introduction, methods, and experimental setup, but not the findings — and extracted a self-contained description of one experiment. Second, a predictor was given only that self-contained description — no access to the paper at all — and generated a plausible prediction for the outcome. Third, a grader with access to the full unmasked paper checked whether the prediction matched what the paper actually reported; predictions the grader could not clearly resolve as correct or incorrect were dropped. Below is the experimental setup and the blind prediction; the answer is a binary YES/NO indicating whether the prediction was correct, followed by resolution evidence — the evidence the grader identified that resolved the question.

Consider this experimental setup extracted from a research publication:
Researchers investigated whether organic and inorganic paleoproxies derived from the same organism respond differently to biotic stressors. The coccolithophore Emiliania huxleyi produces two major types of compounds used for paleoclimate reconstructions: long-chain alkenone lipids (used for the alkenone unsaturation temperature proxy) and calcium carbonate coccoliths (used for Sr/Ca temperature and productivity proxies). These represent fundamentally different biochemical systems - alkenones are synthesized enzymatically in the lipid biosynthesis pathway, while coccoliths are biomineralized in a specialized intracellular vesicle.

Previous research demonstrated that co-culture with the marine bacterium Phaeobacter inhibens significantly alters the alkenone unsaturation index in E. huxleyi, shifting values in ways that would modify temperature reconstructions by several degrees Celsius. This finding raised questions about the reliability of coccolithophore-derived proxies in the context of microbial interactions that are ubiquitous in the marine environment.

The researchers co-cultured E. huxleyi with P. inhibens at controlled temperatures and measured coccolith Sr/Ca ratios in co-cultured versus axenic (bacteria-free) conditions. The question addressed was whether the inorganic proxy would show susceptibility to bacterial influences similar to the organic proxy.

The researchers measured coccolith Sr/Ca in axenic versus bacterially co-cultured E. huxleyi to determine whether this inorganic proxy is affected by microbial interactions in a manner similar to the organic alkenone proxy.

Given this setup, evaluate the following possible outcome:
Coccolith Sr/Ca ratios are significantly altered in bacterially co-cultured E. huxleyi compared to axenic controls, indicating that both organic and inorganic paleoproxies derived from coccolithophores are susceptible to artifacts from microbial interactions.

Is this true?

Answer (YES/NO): NO